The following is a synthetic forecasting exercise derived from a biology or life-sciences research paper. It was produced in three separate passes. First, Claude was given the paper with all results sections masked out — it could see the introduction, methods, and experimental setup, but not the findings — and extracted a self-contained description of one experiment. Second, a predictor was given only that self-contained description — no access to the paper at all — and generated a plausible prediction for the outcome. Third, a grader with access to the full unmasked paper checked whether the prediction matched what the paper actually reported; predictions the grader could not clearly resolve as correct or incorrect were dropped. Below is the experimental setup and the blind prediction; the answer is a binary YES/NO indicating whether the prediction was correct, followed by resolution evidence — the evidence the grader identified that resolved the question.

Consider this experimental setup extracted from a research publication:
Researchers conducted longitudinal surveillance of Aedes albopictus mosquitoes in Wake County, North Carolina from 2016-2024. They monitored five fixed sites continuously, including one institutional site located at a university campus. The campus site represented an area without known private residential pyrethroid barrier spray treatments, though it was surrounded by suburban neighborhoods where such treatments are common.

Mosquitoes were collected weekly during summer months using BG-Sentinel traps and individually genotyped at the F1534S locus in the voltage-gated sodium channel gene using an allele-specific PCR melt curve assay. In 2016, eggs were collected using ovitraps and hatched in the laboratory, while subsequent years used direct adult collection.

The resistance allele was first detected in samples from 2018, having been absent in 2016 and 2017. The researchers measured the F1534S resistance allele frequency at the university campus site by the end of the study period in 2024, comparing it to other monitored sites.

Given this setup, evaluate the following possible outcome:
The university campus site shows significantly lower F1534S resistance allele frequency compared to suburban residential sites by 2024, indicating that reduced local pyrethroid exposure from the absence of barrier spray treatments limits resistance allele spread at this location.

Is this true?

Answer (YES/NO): NO